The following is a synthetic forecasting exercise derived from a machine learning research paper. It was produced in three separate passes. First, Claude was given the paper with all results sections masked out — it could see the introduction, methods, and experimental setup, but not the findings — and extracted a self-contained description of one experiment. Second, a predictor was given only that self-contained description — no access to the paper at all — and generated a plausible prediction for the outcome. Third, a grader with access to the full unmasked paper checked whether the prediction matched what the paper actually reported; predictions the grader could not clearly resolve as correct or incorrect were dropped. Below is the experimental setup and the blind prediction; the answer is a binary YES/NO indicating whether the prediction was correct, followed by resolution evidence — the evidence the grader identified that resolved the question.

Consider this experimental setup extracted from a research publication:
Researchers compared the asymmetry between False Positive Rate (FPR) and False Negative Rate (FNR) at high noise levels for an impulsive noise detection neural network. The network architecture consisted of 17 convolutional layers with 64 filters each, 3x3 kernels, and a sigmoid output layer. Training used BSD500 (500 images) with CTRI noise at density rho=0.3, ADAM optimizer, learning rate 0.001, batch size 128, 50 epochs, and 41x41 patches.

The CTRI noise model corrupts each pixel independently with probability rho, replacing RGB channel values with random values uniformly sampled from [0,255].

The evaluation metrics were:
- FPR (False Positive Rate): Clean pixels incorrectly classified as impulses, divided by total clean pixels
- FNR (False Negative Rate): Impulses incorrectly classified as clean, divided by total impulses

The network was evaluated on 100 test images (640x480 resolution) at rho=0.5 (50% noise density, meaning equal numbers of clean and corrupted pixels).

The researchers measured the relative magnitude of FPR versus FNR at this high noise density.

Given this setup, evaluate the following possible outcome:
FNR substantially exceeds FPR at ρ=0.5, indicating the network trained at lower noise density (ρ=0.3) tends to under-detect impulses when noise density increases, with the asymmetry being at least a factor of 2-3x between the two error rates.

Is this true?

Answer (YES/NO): YES